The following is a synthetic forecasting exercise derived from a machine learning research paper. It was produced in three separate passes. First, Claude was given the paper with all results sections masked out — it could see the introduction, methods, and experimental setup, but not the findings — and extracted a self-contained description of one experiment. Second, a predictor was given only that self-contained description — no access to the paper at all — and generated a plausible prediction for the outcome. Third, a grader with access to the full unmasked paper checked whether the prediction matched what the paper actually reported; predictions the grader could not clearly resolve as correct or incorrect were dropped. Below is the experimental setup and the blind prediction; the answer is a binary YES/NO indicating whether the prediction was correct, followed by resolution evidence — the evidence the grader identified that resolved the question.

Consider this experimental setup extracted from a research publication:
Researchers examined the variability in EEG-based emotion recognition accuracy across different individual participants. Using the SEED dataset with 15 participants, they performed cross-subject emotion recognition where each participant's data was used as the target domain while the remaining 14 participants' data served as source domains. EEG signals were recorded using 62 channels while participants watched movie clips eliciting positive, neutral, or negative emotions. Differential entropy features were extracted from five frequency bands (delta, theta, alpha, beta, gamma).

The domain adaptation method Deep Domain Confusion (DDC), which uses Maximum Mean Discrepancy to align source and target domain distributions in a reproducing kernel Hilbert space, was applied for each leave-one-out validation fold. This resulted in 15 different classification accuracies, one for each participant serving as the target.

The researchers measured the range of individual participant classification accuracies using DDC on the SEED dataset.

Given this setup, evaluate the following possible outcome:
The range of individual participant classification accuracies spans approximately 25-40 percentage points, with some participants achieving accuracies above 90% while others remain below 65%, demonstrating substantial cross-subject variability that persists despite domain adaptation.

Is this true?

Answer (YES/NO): YES